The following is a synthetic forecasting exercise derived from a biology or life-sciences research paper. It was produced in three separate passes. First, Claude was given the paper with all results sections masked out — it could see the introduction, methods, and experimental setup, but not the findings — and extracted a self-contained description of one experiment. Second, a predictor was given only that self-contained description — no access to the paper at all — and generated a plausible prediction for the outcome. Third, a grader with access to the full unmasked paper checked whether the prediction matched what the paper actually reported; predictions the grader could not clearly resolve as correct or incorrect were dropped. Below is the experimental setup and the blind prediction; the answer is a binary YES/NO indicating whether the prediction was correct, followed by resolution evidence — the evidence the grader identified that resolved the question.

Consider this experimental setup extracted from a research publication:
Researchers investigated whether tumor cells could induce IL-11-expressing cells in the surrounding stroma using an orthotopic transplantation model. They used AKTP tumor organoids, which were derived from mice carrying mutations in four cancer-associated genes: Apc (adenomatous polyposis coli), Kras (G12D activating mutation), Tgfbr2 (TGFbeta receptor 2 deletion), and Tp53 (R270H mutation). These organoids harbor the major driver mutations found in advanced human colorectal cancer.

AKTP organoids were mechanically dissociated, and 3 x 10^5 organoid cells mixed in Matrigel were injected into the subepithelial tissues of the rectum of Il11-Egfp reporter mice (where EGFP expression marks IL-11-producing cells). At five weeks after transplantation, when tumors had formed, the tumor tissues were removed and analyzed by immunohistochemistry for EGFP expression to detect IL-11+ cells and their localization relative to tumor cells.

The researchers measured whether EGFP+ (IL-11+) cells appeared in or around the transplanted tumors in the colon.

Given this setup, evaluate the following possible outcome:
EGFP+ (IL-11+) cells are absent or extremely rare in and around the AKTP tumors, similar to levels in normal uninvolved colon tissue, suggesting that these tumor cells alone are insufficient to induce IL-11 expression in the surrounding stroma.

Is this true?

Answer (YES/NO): NO